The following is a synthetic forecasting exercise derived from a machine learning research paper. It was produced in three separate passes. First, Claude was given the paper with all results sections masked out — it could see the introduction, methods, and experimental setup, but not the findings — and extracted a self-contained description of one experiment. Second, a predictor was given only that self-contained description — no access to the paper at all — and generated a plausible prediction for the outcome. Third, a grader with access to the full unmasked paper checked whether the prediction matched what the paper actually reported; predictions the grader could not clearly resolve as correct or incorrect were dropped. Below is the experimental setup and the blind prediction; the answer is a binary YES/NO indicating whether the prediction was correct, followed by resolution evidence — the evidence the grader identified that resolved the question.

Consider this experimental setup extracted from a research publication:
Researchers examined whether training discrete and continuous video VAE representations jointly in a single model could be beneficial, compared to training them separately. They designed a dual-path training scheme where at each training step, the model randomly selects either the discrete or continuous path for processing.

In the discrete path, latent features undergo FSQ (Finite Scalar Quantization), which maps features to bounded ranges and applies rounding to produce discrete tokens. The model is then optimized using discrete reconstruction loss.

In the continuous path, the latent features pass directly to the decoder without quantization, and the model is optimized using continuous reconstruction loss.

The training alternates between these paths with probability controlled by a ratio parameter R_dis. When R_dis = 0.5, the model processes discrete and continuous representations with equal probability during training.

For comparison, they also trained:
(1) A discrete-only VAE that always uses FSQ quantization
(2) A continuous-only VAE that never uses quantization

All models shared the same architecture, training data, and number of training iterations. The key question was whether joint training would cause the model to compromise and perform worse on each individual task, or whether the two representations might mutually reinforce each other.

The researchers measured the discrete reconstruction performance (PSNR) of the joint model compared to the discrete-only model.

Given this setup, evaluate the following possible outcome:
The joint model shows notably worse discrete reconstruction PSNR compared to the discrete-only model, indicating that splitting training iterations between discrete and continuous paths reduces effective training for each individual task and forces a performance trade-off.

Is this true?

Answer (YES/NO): NO